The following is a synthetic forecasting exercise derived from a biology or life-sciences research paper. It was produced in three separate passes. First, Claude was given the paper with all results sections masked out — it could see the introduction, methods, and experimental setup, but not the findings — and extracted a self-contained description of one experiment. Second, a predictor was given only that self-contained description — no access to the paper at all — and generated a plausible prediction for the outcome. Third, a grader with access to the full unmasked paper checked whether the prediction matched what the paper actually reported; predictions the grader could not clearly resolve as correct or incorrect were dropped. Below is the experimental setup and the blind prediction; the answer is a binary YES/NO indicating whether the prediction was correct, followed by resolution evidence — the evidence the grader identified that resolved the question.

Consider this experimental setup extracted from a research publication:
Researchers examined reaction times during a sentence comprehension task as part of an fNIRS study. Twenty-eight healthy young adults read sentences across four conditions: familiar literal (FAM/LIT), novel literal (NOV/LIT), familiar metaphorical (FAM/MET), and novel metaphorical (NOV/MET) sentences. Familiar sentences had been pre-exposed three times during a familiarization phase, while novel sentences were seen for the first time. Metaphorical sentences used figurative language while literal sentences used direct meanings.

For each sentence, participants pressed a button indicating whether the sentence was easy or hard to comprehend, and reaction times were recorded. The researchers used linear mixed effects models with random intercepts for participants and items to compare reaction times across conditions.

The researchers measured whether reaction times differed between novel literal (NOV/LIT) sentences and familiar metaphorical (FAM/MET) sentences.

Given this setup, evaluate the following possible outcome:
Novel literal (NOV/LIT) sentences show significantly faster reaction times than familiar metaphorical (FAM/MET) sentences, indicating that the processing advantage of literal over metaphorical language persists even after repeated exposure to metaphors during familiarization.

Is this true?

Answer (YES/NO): NO